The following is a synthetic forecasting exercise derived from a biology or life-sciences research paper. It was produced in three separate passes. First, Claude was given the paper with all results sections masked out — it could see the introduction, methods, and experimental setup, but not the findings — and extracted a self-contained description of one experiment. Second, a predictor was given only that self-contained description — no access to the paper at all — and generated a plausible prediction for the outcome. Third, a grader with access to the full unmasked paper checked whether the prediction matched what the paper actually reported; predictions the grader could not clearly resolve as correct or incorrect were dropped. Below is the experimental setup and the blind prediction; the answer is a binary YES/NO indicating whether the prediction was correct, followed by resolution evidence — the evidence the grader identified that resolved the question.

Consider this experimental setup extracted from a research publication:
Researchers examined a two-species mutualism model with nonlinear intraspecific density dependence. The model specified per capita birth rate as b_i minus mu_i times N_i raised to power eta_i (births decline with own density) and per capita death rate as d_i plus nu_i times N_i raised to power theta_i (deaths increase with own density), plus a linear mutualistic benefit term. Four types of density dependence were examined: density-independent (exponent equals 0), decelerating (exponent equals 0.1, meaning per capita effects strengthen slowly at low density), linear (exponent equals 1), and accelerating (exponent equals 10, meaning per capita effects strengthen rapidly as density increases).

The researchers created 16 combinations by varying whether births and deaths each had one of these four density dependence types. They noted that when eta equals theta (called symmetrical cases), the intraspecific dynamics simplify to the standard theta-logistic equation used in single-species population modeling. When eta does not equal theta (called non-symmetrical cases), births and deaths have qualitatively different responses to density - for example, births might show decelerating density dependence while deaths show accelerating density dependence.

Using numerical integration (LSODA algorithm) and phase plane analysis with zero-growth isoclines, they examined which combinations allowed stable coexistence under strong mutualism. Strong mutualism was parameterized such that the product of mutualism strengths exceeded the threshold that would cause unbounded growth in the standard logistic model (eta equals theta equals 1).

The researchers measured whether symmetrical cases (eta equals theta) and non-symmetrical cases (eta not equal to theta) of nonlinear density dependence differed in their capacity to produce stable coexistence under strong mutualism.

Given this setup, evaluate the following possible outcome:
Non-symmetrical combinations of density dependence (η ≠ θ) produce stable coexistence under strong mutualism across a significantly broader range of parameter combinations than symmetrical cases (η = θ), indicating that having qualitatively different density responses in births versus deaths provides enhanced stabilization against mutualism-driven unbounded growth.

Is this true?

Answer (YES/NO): NO